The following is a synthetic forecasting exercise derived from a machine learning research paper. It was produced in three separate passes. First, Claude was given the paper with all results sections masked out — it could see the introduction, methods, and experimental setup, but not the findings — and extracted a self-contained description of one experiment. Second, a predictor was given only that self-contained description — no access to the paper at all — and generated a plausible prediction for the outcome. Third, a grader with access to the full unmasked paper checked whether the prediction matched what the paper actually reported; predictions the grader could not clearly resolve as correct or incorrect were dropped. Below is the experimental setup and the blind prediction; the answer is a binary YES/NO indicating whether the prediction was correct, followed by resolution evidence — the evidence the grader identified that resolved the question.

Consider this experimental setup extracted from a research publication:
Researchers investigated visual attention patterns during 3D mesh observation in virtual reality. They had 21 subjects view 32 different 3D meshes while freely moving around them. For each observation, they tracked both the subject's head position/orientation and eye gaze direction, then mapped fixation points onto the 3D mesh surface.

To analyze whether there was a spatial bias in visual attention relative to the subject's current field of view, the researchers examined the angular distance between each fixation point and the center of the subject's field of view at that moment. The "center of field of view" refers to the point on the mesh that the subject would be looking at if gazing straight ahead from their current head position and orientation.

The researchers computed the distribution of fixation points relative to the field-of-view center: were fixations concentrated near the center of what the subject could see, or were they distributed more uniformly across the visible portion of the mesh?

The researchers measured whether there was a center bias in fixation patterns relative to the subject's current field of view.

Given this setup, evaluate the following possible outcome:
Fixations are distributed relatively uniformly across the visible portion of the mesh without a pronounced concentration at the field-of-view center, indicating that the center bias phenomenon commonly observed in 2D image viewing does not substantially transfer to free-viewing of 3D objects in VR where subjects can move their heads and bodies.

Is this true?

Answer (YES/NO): NO